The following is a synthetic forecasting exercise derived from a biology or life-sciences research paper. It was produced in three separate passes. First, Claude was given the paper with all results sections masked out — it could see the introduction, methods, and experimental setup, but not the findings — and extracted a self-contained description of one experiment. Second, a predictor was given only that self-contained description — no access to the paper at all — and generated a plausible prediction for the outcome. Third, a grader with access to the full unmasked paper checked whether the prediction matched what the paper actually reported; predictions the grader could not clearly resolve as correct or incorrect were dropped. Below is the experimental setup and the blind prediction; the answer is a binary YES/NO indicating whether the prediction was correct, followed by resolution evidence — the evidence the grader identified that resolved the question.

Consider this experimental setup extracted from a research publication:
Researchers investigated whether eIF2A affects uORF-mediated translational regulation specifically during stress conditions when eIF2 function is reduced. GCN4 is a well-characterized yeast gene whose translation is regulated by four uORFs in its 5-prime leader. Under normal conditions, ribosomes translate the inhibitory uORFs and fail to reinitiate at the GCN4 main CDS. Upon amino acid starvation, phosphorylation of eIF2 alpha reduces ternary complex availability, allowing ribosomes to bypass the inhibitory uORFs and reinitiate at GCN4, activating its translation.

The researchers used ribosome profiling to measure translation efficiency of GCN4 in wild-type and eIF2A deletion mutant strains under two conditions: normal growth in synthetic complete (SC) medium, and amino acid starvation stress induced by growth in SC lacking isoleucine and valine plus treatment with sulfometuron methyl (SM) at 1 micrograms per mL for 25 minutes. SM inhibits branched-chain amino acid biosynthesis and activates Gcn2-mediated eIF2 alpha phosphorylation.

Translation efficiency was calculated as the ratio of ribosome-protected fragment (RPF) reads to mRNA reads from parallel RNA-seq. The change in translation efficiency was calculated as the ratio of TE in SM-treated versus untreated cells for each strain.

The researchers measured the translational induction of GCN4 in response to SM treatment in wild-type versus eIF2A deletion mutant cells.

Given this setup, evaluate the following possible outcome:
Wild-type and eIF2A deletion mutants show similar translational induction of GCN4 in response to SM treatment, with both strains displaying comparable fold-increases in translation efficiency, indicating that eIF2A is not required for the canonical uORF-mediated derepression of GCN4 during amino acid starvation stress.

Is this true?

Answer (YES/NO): YES